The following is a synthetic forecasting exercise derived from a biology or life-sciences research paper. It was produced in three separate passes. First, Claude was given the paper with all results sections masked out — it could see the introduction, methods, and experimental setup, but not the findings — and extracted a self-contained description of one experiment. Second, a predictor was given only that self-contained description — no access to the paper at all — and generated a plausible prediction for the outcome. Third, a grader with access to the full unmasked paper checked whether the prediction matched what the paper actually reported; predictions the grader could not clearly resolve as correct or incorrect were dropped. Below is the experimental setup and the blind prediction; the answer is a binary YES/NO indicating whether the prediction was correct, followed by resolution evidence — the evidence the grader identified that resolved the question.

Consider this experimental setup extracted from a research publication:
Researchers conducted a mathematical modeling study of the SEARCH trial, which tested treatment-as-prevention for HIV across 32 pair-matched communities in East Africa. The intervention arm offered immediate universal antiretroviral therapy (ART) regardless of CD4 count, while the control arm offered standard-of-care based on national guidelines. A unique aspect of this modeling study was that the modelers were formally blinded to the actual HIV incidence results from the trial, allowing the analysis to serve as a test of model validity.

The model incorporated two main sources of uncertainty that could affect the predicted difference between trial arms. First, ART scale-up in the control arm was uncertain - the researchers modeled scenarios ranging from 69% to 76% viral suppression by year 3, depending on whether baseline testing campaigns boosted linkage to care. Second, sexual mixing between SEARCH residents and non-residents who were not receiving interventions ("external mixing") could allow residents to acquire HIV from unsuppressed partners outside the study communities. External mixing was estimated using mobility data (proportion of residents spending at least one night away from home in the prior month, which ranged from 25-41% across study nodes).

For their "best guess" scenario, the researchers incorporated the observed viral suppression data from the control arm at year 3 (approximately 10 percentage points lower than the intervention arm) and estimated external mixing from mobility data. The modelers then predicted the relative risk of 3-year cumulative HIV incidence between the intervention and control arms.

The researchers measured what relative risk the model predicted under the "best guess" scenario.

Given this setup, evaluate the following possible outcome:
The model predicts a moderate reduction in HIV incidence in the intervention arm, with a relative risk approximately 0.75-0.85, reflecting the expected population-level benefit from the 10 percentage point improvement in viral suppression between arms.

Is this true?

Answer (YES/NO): NO